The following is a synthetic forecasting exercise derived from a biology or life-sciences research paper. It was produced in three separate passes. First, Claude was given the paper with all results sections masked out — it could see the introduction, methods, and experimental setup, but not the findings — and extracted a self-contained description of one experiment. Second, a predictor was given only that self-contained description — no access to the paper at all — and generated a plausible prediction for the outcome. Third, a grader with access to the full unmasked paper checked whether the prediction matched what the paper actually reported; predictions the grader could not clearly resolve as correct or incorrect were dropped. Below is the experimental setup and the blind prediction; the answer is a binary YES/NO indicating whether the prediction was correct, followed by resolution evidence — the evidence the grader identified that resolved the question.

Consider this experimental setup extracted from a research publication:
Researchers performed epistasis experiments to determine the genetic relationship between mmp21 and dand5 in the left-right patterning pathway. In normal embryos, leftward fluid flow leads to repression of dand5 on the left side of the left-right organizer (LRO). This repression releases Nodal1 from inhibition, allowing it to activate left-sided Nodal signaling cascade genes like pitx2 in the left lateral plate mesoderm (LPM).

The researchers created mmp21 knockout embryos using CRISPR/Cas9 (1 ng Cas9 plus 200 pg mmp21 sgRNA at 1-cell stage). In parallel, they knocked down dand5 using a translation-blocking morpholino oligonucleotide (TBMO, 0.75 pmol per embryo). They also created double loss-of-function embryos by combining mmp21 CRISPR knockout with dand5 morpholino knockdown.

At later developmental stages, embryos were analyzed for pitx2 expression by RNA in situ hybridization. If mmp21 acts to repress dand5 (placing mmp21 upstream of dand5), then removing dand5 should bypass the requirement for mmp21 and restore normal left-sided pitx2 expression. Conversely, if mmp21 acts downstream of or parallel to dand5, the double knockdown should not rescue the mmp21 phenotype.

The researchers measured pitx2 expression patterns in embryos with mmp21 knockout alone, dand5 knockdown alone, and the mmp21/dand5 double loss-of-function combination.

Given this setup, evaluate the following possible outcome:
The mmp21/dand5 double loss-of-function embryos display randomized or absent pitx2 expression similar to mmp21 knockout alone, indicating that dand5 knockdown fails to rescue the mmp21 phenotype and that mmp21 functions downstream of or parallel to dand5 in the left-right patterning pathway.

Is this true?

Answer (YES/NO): NO